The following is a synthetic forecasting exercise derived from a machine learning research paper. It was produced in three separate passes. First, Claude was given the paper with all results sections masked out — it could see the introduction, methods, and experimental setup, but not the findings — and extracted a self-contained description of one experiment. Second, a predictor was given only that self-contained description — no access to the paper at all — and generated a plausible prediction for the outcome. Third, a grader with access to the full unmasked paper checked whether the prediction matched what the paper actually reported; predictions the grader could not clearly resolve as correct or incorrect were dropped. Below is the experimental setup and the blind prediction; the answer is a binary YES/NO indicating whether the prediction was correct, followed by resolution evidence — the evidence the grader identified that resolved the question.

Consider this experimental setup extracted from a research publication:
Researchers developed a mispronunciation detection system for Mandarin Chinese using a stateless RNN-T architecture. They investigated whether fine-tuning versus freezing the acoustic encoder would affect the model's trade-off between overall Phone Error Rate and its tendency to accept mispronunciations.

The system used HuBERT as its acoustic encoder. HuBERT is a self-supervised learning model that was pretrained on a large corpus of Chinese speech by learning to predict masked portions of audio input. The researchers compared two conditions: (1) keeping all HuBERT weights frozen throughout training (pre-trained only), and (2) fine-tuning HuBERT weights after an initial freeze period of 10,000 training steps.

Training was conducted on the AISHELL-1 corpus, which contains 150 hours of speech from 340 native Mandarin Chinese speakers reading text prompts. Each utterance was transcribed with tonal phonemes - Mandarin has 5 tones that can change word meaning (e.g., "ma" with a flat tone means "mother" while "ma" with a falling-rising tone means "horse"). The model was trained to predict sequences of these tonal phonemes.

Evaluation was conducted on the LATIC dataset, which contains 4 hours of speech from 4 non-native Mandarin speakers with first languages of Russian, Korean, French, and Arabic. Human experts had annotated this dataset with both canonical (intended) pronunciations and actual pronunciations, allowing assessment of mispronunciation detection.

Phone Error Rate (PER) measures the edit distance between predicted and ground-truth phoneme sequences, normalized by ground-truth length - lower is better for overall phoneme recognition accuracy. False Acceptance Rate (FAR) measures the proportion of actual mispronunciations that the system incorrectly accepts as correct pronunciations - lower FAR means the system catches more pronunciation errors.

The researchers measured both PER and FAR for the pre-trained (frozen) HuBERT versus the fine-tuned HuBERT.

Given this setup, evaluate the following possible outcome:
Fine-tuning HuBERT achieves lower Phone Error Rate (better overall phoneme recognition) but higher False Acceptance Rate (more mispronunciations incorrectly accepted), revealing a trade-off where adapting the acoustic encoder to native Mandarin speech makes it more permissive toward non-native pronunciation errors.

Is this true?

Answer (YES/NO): YES